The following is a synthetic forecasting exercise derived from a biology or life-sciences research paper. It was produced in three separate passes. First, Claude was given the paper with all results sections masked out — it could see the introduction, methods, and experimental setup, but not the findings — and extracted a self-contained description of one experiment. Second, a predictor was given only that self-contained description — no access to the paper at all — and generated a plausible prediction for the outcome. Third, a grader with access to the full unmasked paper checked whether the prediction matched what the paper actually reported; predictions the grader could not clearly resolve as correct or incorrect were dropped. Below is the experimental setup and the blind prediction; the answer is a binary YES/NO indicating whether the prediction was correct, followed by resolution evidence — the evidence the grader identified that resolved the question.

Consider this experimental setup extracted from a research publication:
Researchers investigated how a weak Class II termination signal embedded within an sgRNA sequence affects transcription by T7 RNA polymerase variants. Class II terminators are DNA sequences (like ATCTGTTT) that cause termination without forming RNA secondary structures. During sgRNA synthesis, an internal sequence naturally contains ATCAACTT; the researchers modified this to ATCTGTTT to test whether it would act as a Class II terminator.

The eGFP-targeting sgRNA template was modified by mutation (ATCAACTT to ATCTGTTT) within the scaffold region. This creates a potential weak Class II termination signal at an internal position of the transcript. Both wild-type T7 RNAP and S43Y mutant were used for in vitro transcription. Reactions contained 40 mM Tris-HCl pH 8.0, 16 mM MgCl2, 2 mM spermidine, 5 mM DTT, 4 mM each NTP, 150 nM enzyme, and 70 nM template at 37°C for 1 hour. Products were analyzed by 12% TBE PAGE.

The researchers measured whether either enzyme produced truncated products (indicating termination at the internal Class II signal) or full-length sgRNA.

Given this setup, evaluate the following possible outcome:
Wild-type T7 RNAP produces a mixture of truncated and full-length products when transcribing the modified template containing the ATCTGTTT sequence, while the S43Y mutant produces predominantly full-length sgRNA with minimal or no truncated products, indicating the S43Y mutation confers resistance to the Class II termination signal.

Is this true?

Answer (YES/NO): YES